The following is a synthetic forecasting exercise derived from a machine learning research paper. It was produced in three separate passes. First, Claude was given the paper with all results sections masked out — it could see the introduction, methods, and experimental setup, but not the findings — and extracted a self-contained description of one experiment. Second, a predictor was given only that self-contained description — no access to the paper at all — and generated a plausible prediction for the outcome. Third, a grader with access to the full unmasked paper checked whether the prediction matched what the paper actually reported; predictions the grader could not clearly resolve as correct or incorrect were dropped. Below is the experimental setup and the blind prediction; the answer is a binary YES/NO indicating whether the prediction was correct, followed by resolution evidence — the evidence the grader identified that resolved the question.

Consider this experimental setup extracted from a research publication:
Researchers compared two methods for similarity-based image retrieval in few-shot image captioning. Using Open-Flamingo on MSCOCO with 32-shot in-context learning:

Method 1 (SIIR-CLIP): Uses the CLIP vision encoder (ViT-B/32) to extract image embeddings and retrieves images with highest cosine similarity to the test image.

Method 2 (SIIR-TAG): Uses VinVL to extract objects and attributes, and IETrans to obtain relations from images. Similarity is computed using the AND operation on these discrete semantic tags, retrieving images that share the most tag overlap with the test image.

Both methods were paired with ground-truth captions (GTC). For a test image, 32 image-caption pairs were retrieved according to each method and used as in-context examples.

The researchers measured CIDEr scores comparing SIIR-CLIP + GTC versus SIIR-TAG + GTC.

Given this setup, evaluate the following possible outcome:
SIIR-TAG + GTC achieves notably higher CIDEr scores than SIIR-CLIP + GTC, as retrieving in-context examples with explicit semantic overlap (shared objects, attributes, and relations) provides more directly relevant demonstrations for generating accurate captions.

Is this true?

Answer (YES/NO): NO